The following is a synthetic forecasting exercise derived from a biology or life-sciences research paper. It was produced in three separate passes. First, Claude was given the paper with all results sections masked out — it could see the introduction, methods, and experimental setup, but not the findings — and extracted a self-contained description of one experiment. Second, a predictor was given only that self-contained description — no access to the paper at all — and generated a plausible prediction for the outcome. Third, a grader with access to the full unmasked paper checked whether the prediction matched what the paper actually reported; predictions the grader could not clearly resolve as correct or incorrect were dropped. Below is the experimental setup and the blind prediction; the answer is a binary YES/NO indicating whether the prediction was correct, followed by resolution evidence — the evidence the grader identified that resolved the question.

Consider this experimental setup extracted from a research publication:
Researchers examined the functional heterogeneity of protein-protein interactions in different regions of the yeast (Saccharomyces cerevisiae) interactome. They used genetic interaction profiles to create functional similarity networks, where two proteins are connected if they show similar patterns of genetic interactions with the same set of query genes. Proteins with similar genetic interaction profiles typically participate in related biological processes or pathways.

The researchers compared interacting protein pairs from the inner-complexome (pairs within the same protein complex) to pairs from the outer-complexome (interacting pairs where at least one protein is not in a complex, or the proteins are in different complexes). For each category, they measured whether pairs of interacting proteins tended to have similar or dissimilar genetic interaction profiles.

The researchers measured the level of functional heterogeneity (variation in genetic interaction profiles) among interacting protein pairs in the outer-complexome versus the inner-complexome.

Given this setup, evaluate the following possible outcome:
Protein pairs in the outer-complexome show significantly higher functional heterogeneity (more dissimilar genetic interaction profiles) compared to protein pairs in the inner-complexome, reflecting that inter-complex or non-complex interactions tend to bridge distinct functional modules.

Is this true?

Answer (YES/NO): YES